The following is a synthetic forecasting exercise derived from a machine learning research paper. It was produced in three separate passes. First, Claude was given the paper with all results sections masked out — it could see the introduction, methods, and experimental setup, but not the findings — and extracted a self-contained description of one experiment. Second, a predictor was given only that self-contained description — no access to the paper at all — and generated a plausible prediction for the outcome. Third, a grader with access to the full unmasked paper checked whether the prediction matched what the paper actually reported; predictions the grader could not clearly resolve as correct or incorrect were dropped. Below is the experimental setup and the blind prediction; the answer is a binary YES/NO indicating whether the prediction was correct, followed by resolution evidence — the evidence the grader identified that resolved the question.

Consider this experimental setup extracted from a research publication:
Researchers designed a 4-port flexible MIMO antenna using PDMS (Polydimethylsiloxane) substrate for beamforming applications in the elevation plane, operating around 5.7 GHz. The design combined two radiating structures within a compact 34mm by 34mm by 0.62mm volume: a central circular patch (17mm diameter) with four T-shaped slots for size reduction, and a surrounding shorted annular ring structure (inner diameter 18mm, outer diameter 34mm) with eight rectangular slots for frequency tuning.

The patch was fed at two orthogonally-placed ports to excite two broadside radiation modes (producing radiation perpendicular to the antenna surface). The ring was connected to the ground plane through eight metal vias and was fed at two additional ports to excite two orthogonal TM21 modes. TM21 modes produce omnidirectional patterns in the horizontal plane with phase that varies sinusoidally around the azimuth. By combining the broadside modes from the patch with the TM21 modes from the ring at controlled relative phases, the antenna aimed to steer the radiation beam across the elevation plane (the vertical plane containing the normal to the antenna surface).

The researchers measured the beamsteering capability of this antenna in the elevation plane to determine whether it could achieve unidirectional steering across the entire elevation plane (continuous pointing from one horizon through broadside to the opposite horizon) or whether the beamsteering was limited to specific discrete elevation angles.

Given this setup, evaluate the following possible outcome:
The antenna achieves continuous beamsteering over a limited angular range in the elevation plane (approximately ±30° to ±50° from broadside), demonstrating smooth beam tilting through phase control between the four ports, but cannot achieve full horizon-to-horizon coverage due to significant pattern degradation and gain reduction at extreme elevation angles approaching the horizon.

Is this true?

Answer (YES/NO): NO